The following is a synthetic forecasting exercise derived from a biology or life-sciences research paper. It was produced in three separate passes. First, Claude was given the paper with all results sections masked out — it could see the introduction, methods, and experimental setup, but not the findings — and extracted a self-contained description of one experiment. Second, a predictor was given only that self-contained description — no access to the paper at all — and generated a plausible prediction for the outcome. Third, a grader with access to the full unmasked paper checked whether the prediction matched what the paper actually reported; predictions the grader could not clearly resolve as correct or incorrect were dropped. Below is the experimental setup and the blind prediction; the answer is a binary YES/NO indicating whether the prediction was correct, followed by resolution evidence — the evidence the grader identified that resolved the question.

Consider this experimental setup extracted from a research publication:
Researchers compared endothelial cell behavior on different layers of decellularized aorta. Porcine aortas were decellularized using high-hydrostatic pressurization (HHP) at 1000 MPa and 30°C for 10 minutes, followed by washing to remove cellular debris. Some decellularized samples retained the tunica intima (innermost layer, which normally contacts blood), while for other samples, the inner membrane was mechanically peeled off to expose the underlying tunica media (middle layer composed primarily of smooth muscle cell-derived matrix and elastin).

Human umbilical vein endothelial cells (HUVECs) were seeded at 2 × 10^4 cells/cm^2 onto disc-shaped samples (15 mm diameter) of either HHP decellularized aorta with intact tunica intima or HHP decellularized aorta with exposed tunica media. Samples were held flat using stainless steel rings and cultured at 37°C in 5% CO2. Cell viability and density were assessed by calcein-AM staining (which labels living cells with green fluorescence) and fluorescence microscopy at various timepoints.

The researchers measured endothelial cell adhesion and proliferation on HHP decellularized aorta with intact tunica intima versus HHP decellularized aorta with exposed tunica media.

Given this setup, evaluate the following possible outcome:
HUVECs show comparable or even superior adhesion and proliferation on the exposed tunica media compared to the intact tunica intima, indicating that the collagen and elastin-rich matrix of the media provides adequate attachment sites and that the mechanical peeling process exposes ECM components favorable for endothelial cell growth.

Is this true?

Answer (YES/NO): NO